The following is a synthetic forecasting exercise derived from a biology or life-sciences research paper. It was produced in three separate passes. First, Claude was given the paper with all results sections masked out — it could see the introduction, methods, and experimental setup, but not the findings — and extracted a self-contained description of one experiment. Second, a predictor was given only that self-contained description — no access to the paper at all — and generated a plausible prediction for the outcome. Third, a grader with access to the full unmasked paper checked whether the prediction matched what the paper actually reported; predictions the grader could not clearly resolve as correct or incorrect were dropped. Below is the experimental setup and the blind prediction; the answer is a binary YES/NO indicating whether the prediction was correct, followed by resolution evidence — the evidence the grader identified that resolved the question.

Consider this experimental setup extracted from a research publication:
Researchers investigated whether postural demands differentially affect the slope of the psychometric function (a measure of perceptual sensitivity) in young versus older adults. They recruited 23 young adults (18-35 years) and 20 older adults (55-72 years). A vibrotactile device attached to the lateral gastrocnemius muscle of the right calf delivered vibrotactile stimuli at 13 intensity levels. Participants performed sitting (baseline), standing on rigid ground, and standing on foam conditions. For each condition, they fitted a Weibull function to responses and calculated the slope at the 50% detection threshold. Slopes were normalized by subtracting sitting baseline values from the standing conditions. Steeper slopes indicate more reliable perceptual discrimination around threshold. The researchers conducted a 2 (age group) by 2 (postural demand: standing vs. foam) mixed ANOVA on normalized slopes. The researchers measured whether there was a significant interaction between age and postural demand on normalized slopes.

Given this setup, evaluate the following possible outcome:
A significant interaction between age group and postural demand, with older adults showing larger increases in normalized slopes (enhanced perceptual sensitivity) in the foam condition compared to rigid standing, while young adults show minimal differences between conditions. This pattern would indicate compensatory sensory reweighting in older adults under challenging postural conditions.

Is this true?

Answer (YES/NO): NO